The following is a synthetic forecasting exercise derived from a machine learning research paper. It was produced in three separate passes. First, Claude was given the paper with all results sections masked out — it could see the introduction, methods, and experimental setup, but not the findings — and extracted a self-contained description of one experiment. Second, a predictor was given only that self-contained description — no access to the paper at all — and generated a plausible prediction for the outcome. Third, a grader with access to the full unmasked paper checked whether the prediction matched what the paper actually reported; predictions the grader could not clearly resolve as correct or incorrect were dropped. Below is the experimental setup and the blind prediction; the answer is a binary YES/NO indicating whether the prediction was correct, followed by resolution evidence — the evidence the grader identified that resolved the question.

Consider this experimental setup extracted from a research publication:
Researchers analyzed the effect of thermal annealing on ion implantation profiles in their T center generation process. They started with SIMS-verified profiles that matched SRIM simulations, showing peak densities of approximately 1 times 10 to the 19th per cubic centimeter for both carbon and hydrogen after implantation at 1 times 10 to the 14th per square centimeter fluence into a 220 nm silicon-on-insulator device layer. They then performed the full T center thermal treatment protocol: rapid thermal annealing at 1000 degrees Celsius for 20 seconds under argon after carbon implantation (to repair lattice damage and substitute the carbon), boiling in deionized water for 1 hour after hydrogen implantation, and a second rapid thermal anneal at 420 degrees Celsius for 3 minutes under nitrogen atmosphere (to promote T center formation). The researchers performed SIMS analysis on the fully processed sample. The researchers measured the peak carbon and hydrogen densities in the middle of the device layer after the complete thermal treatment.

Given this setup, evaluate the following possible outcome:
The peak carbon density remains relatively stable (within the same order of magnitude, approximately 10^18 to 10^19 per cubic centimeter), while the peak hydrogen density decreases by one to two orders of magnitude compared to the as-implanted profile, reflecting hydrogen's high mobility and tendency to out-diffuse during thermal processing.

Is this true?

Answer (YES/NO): NO